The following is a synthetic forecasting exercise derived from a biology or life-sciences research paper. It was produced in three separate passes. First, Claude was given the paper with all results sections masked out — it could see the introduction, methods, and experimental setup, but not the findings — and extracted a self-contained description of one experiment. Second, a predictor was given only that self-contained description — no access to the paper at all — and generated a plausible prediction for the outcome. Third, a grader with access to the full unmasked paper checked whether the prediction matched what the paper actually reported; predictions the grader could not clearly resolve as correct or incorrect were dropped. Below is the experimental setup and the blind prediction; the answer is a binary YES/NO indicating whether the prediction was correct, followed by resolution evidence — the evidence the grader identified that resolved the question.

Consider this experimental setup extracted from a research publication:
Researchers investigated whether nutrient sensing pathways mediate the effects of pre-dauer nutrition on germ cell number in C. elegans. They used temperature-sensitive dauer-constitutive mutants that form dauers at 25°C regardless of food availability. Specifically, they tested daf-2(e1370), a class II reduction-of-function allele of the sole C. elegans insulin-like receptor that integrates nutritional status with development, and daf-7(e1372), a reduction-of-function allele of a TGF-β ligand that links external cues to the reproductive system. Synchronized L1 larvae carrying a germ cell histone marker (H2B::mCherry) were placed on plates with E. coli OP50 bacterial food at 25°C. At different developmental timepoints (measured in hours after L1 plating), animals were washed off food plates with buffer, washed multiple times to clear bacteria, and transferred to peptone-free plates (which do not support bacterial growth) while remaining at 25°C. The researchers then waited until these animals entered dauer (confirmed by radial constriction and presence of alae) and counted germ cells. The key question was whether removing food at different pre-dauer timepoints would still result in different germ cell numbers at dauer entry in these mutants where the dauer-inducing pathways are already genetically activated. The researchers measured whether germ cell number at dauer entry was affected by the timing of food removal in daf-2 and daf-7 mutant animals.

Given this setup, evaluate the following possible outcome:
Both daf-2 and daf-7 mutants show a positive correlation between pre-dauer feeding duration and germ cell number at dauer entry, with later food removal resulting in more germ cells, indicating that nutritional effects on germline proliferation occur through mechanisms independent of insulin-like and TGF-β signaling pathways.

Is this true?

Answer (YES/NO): YES